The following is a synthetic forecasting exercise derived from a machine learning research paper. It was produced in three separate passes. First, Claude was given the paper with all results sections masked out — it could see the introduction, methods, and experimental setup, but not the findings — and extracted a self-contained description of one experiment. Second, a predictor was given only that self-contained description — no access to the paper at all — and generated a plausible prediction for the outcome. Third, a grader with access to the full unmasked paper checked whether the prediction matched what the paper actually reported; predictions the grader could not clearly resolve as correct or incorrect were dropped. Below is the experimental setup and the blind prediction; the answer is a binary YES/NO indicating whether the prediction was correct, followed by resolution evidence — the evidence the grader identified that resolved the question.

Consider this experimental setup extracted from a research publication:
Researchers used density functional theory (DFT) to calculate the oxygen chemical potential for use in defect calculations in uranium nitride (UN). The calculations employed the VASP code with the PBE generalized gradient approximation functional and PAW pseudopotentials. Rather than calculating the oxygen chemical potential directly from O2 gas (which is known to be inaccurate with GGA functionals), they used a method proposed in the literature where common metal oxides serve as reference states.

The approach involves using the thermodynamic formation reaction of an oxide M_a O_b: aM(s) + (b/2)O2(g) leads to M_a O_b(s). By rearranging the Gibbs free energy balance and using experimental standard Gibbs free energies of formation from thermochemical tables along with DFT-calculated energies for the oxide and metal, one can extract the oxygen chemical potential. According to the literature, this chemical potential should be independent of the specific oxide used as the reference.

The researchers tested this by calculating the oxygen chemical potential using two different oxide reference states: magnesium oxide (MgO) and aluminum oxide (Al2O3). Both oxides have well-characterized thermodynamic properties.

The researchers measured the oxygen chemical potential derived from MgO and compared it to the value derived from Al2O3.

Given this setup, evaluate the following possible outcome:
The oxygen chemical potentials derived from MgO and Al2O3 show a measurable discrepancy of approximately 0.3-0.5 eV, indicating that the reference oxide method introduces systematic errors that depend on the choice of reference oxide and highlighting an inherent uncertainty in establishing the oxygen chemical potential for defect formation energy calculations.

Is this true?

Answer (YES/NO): NO